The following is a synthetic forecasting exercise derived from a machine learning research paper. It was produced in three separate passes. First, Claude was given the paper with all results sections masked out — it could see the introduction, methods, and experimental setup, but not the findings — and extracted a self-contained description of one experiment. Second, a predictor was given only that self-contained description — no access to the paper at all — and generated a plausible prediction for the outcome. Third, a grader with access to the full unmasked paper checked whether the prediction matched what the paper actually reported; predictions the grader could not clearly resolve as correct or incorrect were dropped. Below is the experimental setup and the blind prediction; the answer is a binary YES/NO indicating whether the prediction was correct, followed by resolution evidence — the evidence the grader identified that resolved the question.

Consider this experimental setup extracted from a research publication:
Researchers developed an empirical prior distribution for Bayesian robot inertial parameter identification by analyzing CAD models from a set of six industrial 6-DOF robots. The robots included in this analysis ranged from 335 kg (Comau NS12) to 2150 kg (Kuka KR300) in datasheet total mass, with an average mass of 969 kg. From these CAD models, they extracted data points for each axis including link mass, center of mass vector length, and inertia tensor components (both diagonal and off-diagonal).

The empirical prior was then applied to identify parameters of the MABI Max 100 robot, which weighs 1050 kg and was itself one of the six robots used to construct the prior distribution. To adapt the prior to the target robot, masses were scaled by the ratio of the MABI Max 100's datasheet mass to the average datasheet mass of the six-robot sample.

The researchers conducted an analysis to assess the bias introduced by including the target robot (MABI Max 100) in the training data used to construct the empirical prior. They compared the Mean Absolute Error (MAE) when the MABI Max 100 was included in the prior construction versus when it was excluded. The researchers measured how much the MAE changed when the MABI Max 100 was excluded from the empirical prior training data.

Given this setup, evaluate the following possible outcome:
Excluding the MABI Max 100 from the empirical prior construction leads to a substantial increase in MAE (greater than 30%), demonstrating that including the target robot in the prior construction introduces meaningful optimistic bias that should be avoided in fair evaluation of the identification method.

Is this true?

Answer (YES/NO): NO